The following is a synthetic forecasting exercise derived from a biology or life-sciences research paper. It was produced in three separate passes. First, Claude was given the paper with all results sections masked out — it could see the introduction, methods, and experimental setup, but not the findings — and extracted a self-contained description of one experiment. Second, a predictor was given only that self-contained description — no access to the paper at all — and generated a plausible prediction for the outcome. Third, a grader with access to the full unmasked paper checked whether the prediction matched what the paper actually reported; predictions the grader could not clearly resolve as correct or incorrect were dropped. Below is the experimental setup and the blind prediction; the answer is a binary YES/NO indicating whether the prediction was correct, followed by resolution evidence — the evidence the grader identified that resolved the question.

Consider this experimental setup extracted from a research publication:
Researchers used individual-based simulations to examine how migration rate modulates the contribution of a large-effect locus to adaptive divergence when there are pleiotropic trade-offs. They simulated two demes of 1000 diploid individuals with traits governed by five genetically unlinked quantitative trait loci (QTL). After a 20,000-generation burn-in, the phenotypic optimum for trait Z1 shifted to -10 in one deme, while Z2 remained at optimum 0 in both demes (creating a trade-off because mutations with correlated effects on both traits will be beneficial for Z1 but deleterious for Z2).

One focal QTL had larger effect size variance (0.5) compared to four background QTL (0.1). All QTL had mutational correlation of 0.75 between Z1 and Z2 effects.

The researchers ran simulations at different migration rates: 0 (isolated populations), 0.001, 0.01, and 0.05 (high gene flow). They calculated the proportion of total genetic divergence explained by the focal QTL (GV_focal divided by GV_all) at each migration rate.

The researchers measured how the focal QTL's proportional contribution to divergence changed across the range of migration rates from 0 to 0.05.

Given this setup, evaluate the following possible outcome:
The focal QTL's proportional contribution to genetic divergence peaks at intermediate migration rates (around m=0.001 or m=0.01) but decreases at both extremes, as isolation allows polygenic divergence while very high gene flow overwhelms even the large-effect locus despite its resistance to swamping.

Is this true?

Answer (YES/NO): NO